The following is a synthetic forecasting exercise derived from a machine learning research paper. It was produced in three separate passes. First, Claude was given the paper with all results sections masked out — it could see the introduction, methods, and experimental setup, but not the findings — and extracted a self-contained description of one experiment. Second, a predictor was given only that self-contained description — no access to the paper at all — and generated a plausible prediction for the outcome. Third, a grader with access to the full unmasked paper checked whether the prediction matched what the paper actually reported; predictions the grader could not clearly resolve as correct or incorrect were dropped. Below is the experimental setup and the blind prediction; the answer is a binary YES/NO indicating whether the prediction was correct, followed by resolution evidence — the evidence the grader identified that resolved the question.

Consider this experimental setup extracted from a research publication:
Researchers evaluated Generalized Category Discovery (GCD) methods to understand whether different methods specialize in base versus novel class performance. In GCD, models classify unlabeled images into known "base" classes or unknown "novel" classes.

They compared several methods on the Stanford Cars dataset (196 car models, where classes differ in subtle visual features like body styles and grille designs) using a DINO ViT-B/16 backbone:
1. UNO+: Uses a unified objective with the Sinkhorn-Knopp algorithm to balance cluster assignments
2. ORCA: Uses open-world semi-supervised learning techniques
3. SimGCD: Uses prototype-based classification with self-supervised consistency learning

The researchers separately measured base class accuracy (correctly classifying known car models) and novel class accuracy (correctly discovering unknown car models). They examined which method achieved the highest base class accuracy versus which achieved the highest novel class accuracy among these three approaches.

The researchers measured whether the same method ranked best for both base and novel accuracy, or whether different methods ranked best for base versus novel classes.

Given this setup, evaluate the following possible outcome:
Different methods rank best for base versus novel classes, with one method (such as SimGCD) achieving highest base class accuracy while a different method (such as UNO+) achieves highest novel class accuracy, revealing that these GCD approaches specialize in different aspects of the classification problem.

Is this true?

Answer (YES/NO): NO